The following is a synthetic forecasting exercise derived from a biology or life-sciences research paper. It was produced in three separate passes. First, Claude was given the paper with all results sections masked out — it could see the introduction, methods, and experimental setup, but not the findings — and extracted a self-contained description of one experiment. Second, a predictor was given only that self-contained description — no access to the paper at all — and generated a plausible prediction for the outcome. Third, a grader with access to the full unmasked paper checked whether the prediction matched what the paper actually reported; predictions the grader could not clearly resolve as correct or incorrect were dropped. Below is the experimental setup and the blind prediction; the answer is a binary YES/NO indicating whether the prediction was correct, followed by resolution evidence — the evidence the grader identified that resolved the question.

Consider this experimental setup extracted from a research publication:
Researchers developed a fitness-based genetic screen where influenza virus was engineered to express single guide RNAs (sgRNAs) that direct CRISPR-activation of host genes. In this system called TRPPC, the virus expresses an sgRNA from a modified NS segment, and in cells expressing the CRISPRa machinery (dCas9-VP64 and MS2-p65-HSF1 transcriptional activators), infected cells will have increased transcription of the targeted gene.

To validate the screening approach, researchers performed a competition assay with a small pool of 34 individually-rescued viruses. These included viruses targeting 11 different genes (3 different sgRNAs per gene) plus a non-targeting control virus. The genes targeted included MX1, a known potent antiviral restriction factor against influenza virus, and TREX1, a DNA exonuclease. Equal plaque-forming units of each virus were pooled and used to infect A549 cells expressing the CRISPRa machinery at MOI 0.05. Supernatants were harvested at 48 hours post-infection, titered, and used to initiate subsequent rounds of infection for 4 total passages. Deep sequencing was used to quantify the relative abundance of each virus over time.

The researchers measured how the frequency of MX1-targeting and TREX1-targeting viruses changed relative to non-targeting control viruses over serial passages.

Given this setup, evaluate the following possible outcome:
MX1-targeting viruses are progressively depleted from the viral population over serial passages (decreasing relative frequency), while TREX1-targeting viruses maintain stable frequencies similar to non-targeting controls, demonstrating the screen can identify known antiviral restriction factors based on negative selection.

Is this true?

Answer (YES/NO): NO